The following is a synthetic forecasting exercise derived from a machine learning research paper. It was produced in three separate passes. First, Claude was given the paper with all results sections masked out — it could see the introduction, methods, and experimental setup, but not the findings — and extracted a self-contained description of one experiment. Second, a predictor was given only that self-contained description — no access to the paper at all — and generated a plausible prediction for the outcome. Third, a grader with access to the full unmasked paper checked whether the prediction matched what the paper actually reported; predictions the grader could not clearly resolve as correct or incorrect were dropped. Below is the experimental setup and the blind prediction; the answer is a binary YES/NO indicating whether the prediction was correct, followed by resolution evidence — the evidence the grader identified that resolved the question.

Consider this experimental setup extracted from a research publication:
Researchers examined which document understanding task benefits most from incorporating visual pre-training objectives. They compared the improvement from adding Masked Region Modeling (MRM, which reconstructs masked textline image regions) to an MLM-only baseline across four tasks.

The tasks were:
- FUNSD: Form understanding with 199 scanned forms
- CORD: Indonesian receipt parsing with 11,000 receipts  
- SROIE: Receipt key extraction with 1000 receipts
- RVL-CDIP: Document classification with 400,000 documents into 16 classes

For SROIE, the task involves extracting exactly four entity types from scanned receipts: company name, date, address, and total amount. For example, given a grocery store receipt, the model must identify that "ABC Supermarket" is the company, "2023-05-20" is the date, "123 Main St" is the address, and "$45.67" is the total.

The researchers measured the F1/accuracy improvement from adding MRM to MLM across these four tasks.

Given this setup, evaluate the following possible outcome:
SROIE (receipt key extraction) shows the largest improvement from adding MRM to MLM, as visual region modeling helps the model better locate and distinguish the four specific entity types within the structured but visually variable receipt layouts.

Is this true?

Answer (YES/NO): NO